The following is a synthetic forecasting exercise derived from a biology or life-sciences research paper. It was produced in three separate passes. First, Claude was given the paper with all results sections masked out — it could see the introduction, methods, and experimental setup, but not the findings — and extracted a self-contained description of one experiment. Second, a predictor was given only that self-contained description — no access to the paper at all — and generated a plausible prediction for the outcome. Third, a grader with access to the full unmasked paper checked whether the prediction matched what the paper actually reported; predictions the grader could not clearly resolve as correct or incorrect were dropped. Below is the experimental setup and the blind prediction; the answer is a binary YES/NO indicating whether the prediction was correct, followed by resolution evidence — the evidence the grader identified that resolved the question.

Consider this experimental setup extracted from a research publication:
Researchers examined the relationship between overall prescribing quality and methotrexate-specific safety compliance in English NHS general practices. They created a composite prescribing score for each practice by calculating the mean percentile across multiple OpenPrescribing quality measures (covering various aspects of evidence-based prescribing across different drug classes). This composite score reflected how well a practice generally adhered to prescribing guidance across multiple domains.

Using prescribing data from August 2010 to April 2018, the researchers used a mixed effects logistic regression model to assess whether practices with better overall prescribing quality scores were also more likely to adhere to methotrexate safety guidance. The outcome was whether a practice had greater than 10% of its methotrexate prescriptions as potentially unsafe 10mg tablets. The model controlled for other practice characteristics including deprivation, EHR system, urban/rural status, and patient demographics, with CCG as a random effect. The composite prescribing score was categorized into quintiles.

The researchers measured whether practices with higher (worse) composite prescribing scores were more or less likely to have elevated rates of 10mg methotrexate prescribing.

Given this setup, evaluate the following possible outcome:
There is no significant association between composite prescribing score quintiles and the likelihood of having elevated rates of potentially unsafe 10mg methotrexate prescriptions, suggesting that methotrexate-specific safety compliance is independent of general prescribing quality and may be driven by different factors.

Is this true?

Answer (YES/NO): NO